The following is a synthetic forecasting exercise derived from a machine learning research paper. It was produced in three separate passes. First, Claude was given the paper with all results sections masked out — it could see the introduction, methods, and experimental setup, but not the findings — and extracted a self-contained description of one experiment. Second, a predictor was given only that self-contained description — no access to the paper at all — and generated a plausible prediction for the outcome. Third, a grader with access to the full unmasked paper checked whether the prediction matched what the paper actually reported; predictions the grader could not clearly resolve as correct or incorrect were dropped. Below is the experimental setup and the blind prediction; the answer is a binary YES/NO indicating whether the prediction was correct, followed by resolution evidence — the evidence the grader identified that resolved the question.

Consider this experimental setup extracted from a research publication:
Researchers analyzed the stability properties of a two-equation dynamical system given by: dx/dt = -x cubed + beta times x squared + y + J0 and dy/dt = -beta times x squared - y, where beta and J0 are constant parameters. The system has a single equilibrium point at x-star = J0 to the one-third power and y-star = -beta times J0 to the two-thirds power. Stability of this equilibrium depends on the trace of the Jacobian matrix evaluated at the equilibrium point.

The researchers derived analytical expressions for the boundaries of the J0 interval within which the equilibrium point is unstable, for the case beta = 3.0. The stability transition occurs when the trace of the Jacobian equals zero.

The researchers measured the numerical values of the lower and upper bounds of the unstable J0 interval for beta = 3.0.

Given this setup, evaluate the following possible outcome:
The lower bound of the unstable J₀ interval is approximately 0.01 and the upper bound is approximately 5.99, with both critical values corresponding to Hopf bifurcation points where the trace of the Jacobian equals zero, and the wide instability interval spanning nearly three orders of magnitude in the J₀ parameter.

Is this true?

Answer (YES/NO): NO